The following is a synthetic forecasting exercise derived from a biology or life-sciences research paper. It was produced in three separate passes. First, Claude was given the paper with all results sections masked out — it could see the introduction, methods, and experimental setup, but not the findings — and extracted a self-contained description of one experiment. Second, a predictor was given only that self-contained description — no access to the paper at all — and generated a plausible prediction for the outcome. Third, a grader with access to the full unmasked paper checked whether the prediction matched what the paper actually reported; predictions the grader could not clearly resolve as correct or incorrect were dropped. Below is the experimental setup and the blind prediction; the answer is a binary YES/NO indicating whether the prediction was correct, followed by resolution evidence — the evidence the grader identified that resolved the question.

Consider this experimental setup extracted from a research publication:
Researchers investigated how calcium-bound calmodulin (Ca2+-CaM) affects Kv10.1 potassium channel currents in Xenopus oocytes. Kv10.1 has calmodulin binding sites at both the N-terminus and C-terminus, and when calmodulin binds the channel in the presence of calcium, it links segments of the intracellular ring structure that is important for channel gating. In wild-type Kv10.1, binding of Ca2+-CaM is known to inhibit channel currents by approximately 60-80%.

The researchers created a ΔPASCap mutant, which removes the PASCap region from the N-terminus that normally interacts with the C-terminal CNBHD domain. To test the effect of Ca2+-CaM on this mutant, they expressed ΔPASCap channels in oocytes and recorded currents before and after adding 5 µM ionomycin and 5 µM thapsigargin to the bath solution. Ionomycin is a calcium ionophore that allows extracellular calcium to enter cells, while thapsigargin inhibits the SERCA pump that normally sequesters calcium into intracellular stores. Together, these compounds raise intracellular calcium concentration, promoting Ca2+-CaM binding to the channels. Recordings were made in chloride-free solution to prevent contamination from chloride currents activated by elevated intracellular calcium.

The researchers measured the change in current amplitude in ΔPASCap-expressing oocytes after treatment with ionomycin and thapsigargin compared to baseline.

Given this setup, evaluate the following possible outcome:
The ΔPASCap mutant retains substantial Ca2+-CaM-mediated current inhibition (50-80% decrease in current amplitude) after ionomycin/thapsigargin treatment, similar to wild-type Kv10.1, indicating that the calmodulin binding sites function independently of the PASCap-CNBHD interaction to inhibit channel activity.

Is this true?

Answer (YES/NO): NO